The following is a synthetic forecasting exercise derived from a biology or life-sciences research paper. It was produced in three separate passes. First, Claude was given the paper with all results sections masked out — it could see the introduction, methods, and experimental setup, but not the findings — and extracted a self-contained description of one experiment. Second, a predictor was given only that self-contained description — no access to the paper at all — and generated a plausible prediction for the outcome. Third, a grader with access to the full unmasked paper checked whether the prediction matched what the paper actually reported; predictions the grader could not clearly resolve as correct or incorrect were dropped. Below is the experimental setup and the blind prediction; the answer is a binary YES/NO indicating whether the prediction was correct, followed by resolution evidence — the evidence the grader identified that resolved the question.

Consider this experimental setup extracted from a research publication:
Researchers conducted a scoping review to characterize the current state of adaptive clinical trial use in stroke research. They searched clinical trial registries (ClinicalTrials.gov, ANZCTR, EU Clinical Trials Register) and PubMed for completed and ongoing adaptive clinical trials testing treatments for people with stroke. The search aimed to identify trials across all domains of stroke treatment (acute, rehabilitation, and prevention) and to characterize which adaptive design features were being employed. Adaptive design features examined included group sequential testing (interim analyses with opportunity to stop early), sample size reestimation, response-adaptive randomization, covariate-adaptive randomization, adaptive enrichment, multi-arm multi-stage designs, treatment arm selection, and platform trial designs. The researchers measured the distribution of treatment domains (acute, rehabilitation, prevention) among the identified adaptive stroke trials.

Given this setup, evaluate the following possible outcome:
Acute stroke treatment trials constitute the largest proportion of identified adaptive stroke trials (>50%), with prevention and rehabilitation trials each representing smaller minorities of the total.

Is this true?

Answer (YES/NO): YES